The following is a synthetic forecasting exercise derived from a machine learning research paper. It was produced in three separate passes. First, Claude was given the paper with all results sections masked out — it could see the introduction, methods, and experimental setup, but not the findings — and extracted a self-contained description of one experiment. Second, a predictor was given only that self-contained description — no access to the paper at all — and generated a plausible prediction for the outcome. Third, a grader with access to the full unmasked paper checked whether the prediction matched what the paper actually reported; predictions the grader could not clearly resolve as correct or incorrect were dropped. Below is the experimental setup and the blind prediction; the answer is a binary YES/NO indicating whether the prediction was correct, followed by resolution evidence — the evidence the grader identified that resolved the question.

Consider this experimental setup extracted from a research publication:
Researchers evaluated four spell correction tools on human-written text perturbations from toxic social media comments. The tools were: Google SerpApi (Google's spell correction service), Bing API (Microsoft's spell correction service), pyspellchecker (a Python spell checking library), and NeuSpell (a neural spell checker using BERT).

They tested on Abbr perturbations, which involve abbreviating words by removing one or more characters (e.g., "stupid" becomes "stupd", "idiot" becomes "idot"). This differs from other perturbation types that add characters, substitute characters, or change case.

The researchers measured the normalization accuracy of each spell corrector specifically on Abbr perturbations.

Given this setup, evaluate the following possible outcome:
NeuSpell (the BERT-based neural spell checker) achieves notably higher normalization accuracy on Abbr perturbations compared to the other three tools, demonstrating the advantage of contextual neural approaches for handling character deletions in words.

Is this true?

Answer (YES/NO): NO